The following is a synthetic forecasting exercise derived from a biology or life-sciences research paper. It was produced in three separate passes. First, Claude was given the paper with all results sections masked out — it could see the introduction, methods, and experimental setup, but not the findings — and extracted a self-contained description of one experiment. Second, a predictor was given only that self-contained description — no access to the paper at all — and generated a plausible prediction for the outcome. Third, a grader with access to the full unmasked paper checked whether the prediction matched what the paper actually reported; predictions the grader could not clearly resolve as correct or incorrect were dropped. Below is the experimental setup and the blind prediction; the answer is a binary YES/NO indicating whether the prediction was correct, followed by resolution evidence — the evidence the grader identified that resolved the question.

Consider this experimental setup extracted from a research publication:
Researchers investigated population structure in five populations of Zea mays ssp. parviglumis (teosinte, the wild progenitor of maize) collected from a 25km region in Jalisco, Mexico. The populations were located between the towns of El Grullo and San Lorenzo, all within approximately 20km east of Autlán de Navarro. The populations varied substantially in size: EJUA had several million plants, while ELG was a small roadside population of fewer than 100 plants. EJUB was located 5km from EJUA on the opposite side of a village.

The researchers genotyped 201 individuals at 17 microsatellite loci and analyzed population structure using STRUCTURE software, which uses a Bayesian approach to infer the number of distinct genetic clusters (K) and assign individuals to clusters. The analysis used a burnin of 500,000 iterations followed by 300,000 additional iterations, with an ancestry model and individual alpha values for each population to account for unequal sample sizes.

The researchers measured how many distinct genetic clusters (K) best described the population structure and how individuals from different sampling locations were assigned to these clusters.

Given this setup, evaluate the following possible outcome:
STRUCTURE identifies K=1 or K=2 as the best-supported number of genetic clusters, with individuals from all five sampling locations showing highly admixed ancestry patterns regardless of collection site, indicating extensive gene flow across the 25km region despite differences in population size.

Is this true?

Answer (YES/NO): NO